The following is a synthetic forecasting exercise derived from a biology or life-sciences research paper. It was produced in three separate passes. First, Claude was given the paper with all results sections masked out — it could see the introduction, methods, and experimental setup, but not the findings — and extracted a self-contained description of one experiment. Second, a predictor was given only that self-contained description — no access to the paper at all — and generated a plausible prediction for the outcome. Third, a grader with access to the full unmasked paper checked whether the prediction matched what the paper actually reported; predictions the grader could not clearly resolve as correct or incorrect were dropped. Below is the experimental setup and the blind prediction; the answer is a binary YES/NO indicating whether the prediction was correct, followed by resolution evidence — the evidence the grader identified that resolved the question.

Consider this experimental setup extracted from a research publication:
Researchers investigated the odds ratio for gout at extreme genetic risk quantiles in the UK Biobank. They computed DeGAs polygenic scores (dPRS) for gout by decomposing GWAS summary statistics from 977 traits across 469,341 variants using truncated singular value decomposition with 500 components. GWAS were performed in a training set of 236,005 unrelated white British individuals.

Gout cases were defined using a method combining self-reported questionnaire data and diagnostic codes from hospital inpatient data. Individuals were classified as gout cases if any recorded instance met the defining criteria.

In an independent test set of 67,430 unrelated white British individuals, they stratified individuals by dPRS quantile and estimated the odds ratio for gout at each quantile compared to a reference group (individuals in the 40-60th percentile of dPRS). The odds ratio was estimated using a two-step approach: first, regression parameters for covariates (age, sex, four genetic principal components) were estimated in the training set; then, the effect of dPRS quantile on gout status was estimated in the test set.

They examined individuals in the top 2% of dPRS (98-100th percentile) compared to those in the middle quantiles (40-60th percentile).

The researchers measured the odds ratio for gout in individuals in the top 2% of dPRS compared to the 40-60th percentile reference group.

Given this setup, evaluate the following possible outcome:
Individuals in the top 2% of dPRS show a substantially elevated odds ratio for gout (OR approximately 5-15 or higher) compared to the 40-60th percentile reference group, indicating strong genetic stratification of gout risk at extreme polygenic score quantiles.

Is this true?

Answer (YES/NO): NO